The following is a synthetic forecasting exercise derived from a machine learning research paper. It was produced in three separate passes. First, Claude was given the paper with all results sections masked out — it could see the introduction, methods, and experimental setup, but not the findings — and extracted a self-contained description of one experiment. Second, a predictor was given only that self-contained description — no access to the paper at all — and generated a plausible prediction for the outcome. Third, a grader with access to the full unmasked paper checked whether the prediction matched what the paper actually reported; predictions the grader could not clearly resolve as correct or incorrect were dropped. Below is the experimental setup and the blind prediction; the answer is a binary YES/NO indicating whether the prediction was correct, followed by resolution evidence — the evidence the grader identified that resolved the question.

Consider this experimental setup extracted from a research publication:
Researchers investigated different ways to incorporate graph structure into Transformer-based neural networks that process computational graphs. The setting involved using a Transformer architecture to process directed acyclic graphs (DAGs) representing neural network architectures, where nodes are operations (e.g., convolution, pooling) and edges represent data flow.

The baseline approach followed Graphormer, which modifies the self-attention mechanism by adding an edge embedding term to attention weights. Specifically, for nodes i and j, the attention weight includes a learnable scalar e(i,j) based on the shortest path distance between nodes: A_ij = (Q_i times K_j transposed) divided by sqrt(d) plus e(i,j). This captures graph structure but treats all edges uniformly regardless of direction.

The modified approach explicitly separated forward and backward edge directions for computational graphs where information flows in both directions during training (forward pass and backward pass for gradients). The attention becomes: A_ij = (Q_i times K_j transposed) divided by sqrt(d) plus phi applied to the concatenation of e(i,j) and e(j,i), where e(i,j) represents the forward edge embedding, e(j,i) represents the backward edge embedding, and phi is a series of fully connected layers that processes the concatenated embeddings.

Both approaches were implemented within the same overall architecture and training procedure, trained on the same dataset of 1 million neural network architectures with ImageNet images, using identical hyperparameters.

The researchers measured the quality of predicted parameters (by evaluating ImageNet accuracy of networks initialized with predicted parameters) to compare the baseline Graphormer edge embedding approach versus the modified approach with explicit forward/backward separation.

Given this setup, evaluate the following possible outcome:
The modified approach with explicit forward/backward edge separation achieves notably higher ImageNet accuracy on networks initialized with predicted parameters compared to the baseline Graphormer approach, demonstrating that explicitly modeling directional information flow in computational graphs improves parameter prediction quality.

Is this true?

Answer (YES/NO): YES